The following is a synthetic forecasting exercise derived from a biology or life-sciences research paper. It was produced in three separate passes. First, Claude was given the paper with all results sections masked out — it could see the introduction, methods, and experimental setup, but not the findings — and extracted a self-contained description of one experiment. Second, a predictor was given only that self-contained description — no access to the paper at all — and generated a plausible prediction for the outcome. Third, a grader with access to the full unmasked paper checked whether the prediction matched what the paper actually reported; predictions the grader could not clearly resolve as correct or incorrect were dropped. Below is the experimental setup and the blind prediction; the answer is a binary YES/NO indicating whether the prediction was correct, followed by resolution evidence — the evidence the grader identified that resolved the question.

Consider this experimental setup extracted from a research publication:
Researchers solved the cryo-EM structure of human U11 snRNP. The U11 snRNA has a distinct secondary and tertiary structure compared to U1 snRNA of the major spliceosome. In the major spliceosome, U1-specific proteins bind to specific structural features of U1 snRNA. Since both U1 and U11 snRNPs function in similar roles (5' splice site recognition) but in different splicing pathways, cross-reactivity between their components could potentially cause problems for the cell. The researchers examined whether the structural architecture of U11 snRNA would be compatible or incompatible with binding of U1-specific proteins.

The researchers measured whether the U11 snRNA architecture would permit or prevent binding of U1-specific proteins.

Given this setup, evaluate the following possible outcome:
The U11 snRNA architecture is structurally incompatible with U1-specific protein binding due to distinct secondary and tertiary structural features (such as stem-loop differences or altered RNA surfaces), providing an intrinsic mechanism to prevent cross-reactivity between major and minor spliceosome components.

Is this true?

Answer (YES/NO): YES